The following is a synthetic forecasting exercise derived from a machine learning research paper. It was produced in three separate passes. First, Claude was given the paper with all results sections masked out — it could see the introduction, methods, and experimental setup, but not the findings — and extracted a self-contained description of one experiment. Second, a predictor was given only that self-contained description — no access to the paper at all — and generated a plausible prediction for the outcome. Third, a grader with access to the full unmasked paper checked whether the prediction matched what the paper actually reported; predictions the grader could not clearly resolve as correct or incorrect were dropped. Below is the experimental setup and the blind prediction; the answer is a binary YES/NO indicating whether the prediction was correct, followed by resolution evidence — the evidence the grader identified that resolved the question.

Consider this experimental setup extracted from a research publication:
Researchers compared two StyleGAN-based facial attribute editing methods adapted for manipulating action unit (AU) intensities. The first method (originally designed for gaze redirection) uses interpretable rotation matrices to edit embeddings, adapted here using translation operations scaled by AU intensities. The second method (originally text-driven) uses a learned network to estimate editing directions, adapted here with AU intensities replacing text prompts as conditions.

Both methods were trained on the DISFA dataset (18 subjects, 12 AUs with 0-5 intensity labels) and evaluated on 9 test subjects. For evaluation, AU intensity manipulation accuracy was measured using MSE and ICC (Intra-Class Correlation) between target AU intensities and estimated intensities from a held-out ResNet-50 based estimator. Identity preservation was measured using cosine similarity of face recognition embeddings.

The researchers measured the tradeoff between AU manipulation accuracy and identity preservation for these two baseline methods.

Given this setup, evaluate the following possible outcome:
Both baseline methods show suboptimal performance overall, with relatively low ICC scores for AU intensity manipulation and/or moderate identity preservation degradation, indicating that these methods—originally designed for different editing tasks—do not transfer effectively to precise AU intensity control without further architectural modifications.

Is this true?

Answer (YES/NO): YES